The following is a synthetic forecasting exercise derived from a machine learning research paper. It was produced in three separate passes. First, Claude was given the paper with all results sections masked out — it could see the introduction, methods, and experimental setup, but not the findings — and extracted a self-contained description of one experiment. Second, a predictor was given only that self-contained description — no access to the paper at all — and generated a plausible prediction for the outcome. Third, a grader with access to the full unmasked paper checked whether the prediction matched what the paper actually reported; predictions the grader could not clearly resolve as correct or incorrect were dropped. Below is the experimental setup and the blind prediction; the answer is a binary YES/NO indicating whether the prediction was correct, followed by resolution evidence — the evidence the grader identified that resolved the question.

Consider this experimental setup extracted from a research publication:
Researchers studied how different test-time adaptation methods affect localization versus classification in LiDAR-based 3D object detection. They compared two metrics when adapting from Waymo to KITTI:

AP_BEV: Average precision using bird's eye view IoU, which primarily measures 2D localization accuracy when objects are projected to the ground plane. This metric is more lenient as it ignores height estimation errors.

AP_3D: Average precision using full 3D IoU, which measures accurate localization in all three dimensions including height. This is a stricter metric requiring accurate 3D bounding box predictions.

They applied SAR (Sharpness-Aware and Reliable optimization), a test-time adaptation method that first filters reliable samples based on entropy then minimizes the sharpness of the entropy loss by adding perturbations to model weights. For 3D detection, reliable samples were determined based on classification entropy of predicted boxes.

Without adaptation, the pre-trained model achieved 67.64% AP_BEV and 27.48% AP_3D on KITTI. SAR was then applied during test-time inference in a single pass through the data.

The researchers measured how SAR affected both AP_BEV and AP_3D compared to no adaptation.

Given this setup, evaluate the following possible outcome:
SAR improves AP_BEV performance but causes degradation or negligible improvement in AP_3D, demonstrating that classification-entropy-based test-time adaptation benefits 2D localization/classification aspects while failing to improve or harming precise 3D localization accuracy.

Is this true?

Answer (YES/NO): NO